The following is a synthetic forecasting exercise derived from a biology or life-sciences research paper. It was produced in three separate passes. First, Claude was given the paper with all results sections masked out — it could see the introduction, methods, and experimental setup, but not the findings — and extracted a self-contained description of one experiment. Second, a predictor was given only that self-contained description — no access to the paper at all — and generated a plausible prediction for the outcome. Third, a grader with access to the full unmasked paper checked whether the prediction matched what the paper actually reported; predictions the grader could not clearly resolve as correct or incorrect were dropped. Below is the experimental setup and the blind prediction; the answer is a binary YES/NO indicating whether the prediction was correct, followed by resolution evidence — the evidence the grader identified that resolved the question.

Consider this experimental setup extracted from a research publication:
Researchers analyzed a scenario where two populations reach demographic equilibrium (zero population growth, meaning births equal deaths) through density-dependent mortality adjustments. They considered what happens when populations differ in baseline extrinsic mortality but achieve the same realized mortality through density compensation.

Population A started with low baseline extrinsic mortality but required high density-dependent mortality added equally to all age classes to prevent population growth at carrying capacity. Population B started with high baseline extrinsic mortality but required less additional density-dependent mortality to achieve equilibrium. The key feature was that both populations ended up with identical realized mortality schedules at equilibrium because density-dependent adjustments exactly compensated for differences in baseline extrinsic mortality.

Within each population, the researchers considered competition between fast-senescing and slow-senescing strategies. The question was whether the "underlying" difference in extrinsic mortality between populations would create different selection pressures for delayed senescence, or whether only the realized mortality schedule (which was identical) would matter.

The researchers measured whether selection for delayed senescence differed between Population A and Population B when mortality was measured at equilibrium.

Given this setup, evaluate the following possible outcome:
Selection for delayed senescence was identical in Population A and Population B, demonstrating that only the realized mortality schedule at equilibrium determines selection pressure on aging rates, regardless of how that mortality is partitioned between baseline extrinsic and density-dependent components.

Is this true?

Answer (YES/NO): YES